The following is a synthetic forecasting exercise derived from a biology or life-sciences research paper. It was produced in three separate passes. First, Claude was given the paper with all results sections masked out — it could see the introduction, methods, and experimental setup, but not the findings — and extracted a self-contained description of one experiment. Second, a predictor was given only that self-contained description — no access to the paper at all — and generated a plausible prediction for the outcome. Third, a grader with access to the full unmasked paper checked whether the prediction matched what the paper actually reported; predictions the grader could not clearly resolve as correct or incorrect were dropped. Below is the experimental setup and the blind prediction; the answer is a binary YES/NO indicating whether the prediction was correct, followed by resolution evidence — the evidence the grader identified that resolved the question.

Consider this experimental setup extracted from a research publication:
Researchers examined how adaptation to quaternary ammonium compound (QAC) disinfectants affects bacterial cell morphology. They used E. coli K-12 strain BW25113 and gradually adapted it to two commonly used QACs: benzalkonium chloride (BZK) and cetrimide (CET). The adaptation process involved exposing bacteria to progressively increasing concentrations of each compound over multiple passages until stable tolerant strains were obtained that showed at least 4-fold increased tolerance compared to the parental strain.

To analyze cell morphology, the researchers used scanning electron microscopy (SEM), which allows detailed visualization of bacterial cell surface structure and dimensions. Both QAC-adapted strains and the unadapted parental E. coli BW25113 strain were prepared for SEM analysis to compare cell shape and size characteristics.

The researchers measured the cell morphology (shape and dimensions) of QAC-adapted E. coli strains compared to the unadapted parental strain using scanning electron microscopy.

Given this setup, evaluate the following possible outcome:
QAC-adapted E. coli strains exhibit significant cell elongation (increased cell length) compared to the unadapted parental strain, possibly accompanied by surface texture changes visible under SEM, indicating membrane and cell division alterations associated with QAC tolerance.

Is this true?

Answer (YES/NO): NO